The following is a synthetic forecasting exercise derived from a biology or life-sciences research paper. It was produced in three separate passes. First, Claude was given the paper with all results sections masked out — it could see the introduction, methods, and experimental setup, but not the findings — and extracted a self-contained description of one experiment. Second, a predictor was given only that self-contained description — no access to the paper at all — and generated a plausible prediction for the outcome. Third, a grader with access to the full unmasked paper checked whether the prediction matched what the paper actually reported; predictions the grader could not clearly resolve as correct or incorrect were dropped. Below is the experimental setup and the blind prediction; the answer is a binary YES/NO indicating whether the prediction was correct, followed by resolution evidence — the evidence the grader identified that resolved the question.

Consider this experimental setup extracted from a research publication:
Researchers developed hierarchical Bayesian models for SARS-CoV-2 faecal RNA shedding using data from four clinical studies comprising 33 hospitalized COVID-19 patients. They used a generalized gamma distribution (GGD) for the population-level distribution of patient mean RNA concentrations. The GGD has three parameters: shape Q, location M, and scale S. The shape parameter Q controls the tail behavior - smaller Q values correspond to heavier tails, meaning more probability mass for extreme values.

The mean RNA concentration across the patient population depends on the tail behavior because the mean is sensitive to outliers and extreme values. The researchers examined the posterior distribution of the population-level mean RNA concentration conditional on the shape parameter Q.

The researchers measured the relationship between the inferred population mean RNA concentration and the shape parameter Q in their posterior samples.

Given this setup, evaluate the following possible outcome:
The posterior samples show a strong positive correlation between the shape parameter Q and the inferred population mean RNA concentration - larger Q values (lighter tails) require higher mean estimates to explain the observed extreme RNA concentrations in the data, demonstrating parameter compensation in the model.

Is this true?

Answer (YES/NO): NO